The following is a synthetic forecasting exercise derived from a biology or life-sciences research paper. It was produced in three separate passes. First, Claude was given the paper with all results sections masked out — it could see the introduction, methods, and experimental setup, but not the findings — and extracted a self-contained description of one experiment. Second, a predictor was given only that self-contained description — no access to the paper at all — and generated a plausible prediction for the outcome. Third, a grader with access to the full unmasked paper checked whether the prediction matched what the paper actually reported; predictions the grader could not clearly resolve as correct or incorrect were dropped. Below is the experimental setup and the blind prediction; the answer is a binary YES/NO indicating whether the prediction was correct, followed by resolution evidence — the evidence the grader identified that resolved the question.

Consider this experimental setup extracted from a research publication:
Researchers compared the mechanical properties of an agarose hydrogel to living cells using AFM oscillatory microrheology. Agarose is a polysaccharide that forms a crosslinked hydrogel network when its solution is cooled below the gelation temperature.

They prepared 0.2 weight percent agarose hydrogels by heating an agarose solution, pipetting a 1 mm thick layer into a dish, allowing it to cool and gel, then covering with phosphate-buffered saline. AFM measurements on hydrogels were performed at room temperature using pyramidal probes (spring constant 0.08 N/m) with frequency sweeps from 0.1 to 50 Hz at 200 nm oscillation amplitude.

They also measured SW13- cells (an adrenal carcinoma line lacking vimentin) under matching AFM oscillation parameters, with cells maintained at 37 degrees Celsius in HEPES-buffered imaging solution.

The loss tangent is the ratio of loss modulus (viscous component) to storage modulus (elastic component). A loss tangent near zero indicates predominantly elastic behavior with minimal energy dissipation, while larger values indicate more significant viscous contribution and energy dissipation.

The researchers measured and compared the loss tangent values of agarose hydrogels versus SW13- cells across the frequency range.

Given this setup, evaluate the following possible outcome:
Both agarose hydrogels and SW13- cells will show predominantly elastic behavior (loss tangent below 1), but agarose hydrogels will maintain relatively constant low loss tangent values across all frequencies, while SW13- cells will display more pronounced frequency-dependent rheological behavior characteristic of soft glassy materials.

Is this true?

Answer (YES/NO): NO